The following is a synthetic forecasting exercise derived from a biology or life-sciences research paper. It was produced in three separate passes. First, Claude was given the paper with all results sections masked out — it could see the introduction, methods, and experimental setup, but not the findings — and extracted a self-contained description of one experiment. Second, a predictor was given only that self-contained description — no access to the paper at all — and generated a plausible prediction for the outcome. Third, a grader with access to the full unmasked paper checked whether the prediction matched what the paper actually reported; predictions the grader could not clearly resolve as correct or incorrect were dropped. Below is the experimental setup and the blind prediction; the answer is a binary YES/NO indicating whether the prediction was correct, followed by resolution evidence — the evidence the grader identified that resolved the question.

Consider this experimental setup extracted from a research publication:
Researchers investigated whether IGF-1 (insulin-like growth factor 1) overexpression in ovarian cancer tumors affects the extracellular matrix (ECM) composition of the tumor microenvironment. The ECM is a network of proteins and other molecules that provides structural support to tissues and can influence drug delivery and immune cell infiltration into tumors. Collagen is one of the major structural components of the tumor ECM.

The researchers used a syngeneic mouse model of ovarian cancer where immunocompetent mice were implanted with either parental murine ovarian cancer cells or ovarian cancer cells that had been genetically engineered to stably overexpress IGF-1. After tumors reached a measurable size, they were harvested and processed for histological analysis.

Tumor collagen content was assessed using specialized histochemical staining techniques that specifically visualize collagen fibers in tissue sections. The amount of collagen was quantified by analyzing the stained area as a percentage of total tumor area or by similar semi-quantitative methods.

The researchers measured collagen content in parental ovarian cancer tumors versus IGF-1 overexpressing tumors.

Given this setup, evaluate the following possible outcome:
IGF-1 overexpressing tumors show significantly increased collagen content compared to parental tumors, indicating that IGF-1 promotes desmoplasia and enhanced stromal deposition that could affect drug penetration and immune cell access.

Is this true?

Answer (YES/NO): YES